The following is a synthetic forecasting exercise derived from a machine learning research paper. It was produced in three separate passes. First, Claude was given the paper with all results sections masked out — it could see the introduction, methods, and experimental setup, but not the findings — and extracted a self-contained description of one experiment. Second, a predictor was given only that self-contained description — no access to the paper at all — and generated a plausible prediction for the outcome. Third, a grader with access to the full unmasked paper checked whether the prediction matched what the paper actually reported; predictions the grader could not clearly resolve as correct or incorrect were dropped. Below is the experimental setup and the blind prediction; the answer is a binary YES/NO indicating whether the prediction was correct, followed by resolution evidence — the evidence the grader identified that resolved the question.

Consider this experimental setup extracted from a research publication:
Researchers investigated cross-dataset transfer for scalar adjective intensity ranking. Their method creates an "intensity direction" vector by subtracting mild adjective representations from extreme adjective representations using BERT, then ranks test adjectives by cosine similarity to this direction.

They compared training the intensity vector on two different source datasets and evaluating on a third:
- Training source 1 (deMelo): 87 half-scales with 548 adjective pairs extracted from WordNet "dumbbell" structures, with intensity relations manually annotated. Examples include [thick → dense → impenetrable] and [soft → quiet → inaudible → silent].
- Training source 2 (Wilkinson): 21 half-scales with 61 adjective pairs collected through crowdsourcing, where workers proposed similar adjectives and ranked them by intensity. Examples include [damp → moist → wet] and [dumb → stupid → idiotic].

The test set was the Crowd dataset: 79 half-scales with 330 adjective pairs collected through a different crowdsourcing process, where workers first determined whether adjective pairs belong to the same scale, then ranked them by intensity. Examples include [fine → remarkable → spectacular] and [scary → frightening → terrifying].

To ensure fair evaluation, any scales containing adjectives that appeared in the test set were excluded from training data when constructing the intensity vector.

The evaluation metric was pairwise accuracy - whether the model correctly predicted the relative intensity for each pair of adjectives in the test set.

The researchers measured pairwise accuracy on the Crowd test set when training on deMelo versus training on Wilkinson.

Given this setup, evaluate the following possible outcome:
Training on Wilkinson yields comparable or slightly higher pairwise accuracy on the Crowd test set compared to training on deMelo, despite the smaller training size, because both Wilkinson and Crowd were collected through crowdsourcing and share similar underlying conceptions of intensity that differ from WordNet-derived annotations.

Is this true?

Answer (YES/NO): NO